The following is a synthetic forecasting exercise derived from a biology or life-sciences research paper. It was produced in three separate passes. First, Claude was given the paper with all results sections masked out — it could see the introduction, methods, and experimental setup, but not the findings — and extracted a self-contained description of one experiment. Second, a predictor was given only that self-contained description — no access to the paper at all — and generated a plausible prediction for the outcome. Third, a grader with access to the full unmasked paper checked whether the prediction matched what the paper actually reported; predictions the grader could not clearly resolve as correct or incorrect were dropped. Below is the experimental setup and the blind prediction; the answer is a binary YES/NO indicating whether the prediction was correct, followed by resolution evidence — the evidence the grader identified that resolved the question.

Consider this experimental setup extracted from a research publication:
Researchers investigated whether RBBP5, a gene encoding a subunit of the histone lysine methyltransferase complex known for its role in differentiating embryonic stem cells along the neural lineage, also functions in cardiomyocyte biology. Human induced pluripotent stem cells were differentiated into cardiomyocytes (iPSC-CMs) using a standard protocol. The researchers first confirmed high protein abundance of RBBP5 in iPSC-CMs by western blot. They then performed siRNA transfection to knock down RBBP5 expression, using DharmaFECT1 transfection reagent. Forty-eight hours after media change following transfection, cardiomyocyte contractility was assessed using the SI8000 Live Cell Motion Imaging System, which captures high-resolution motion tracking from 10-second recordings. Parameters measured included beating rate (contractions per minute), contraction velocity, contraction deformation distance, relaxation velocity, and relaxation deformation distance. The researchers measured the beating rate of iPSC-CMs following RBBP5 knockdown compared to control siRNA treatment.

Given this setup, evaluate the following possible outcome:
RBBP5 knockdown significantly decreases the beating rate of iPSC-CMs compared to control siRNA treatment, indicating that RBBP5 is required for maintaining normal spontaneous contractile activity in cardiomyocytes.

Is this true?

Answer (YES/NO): NO